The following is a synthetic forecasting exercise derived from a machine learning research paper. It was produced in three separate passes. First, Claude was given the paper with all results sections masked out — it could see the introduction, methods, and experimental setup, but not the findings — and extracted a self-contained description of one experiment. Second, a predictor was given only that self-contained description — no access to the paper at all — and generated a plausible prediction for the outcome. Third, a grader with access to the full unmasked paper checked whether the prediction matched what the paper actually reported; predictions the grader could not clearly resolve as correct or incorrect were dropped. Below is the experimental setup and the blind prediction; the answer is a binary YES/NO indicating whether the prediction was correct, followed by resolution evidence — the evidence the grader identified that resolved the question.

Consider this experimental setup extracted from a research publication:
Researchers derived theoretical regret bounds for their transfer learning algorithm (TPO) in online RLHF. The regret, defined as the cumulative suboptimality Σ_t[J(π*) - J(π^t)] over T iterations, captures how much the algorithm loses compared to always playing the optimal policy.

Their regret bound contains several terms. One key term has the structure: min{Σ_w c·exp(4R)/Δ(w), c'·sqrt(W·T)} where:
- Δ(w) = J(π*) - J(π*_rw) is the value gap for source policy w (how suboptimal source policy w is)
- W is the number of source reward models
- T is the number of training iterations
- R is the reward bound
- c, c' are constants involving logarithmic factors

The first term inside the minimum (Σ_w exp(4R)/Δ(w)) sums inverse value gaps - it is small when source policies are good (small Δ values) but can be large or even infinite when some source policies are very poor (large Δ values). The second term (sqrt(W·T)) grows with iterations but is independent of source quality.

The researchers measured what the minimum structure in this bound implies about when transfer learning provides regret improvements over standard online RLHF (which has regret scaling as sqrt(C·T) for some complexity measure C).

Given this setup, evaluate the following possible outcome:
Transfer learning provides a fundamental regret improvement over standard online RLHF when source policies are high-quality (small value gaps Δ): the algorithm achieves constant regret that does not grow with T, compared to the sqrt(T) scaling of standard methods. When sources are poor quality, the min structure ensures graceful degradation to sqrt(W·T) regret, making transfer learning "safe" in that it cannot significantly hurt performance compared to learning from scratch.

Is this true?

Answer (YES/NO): NO